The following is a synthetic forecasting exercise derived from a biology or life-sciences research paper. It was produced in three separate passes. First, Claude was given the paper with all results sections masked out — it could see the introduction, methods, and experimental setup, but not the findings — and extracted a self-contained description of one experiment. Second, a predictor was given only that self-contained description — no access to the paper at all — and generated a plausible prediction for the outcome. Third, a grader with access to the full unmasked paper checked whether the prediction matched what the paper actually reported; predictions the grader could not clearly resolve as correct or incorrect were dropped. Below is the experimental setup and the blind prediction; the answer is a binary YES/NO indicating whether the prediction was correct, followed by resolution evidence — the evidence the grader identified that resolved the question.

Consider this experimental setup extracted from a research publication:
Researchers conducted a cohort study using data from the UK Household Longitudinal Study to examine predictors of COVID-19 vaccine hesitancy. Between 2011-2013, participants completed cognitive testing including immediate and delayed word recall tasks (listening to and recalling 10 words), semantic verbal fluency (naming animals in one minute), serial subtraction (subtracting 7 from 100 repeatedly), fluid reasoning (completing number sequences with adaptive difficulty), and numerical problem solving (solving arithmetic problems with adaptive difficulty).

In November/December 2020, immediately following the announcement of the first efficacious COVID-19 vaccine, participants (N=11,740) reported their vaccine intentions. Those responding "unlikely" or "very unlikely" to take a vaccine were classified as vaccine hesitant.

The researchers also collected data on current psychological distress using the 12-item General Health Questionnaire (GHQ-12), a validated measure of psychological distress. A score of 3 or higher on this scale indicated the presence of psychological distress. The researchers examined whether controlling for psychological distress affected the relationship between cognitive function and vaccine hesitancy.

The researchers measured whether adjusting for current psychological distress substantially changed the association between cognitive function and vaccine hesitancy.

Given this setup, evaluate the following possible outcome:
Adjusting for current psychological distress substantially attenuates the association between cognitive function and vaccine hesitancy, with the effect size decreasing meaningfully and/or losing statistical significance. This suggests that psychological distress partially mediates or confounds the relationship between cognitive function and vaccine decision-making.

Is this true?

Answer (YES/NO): NO